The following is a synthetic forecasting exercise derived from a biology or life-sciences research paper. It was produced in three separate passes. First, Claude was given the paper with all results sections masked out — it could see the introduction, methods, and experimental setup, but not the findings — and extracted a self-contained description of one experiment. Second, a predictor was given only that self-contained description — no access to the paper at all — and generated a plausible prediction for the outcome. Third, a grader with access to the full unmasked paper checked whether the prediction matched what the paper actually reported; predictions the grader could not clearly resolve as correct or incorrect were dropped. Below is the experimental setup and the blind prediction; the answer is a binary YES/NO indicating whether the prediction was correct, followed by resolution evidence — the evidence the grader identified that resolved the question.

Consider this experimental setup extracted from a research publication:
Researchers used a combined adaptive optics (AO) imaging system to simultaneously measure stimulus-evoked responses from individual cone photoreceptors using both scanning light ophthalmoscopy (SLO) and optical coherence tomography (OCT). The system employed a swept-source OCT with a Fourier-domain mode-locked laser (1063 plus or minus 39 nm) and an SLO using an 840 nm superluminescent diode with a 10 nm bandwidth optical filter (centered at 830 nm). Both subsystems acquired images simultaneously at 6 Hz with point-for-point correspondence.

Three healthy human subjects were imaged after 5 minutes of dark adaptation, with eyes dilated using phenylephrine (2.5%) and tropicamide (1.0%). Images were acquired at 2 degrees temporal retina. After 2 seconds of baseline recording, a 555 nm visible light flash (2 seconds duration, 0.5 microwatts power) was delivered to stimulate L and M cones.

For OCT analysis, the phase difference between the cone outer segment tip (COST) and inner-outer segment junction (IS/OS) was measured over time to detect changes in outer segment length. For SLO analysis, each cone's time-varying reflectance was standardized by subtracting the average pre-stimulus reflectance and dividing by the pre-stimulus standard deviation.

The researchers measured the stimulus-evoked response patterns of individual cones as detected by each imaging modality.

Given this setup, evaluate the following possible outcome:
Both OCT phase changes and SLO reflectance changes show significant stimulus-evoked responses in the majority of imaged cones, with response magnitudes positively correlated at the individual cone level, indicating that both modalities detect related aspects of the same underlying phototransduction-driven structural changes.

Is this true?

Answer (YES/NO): NO